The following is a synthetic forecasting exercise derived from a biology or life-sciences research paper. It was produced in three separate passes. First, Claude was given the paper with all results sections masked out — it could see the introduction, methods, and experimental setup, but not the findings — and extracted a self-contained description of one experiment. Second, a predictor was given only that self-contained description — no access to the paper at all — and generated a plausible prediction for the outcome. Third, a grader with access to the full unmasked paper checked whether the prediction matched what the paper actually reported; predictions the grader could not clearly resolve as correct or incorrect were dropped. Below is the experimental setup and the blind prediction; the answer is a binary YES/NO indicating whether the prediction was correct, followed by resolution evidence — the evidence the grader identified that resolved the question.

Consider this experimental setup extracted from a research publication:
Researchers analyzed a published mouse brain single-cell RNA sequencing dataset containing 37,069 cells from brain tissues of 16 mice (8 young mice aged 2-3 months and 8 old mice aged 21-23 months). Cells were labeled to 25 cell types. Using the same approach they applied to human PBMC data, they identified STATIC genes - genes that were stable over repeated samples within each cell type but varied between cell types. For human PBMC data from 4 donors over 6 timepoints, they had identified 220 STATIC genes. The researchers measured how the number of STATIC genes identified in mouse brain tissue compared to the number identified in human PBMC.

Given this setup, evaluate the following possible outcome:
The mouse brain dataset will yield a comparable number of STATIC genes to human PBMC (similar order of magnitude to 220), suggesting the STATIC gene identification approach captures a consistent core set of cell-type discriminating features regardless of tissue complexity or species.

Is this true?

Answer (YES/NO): YES